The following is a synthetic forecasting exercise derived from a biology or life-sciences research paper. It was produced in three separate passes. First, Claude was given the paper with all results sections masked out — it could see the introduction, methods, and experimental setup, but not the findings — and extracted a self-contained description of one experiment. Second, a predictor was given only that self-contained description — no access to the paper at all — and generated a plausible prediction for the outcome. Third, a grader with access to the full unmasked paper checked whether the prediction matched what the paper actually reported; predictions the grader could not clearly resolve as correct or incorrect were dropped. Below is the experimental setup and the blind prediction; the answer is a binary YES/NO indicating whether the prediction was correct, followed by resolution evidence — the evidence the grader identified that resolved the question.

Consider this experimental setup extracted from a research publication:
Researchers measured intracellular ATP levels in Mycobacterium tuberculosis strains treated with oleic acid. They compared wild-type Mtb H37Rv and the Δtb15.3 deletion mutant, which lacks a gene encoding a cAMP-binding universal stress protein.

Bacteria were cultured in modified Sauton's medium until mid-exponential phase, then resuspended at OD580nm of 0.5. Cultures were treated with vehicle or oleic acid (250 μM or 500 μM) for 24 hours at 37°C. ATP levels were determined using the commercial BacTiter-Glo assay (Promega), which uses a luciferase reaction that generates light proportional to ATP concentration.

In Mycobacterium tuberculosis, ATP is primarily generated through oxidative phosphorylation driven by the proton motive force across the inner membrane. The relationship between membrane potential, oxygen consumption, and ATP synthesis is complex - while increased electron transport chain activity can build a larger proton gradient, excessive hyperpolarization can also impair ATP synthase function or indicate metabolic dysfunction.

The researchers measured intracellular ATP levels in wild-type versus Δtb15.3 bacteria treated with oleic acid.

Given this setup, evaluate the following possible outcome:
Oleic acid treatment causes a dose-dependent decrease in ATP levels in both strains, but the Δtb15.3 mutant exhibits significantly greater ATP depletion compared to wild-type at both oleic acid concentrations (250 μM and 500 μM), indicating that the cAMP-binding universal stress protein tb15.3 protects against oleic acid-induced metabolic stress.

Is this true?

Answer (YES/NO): NO